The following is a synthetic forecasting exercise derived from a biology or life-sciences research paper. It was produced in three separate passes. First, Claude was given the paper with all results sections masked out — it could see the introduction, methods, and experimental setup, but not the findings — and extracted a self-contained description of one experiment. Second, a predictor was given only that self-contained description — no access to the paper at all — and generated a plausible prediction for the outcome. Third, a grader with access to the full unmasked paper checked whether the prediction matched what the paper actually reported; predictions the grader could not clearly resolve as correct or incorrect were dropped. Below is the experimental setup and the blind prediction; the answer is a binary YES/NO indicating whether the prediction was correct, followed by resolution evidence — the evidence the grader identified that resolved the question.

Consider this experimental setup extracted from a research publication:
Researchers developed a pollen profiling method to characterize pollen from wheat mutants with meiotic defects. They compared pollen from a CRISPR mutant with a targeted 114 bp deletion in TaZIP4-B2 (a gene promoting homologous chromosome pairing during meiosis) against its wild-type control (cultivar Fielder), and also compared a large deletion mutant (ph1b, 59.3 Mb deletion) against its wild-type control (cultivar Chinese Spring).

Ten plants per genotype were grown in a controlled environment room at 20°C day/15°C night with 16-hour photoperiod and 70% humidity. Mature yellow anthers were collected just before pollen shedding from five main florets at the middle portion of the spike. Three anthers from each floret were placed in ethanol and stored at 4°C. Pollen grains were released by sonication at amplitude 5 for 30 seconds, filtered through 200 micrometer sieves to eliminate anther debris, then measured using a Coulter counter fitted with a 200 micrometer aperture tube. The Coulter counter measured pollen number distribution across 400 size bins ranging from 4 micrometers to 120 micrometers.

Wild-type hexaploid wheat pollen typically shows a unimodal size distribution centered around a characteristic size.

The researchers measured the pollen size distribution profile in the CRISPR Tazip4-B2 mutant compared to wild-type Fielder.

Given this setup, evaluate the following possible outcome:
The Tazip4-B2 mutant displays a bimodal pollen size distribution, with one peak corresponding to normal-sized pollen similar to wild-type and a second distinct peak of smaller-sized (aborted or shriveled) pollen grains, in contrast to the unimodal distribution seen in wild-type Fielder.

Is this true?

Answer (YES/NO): YES